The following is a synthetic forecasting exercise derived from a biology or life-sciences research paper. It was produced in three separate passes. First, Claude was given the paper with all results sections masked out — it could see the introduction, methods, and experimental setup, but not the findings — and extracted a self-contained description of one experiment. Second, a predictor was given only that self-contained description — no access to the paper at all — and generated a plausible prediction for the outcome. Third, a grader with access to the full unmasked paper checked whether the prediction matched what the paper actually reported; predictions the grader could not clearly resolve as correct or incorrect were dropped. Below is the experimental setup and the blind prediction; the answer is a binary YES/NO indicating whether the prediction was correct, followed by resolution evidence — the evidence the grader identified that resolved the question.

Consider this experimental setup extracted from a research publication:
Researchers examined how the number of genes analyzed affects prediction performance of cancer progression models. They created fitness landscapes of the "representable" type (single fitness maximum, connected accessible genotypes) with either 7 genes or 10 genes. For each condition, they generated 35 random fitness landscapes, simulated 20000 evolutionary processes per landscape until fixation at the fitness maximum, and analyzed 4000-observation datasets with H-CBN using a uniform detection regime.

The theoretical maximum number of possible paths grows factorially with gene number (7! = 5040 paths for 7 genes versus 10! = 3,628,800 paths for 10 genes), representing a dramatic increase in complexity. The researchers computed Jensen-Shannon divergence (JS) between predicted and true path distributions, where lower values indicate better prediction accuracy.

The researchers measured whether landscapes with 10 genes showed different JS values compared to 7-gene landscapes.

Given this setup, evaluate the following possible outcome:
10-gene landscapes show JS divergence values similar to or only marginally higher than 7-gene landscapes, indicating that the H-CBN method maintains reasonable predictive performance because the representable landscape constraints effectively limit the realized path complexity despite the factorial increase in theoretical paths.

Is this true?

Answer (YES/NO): NO